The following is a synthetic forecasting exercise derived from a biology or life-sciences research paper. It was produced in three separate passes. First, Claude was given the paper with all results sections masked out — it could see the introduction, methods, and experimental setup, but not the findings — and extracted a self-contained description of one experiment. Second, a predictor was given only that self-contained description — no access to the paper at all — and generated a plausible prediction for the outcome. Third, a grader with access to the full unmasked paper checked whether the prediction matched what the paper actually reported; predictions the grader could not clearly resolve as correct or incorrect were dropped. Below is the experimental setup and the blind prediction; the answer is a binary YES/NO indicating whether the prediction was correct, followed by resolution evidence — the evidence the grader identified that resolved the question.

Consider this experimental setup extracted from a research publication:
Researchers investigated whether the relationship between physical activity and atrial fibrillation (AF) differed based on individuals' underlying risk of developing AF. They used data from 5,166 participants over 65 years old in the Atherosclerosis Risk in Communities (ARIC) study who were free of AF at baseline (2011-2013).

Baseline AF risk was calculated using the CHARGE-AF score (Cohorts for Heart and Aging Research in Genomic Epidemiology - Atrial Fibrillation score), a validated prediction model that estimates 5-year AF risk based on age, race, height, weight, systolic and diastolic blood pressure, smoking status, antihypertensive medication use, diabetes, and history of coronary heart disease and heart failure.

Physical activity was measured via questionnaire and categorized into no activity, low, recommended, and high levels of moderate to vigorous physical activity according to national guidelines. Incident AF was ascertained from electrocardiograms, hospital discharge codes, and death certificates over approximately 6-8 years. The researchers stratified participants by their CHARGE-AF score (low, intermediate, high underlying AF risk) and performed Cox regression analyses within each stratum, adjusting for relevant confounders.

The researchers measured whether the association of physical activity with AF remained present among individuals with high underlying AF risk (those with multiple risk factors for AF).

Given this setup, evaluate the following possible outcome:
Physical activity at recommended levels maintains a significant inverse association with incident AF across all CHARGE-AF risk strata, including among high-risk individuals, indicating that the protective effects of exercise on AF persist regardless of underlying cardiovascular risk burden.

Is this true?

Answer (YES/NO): NO